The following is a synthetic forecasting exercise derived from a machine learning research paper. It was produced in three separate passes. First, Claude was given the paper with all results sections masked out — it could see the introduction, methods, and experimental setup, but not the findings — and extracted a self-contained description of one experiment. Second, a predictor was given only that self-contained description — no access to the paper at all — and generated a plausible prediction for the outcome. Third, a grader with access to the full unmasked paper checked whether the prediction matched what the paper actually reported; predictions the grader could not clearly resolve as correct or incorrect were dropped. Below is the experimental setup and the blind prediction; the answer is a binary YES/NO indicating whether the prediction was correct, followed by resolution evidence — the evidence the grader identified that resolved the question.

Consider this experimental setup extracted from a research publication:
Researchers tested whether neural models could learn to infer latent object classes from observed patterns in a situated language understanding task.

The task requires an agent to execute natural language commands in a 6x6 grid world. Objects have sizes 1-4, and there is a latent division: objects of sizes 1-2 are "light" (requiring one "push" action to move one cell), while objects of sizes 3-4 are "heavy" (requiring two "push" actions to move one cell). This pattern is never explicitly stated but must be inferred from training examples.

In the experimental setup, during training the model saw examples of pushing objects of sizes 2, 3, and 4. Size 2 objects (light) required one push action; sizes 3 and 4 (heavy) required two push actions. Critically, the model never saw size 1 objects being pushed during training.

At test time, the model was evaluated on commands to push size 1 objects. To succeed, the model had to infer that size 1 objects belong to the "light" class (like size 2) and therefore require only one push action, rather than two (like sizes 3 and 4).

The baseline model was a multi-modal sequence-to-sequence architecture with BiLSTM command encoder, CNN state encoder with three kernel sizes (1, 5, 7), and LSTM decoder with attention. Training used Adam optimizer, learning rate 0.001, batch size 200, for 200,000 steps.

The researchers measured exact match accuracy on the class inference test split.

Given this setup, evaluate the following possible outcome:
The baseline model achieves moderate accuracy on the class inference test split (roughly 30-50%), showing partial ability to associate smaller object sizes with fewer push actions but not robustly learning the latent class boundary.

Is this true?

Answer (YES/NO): NO